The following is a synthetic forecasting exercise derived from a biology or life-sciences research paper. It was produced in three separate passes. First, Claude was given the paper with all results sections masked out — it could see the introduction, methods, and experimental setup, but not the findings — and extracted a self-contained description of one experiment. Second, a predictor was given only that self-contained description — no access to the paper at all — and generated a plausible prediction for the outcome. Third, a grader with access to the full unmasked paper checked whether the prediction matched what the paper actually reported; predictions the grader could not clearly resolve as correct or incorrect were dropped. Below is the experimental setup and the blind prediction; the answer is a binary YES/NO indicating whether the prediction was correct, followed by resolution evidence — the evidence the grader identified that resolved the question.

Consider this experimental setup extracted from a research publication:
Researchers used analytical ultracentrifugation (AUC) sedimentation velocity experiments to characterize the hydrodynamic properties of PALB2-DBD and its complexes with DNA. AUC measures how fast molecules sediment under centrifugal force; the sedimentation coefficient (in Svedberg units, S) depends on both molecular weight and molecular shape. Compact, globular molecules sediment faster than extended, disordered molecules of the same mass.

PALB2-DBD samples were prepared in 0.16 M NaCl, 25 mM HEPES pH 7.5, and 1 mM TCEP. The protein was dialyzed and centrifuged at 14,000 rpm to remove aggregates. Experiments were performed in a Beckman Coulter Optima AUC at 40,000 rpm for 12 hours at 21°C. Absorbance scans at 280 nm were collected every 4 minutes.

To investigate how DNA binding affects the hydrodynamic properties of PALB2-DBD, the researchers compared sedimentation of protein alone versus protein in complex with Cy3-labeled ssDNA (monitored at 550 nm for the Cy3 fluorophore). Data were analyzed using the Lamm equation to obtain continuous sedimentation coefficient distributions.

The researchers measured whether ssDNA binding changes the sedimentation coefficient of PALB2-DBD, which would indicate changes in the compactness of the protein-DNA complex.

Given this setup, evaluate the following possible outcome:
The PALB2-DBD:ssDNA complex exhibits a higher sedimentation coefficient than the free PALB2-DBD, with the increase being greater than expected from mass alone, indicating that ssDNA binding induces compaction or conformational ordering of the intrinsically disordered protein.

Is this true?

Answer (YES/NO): NO